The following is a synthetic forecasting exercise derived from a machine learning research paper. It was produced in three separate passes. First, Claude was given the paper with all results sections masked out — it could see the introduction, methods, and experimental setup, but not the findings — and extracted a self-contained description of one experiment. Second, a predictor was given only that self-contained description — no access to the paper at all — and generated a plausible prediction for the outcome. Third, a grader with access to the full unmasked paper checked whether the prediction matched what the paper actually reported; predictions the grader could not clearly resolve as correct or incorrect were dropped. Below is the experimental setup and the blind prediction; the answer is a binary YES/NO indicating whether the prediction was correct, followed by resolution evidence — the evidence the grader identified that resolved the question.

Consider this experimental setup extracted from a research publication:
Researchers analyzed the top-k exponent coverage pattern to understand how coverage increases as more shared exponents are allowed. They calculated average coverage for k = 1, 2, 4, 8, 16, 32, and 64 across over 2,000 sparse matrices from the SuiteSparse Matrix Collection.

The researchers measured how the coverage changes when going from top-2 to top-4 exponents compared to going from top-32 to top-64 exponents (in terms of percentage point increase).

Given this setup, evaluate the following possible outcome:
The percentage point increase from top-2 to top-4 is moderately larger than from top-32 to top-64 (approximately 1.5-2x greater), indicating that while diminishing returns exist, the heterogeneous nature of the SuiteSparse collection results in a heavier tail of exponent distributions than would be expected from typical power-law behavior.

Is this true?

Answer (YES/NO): NO